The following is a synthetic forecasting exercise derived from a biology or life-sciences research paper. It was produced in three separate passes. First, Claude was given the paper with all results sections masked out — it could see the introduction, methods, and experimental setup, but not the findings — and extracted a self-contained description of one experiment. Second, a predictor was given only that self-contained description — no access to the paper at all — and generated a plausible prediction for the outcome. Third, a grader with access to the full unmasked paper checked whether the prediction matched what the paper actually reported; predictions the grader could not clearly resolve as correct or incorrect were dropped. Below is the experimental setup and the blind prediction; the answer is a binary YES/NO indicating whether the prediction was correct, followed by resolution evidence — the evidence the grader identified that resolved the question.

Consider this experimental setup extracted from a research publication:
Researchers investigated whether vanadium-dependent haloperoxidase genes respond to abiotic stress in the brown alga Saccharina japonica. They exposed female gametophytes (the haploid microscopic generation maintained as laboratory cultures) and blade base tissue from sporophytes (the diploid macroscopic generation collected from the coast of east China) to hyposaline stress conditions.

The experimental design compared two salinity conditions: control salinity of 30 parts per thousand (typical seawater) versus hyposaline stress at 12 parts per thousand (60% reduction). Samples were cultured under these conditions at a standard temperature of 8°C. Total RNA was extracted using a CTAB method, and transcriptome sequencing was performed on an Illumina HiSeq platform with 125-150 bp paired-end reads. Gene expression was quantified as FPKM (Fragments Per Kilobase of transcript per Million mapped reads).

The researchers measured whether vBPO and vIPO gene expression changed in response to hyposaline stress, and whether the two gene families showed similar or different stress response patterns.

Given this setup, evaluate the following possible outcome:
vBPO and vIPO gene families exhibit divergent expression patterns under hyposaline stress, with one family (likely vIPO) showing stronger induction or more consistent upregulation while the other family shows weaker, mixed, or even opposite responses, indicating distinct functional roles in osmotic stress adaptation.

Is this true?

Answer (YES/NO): NO